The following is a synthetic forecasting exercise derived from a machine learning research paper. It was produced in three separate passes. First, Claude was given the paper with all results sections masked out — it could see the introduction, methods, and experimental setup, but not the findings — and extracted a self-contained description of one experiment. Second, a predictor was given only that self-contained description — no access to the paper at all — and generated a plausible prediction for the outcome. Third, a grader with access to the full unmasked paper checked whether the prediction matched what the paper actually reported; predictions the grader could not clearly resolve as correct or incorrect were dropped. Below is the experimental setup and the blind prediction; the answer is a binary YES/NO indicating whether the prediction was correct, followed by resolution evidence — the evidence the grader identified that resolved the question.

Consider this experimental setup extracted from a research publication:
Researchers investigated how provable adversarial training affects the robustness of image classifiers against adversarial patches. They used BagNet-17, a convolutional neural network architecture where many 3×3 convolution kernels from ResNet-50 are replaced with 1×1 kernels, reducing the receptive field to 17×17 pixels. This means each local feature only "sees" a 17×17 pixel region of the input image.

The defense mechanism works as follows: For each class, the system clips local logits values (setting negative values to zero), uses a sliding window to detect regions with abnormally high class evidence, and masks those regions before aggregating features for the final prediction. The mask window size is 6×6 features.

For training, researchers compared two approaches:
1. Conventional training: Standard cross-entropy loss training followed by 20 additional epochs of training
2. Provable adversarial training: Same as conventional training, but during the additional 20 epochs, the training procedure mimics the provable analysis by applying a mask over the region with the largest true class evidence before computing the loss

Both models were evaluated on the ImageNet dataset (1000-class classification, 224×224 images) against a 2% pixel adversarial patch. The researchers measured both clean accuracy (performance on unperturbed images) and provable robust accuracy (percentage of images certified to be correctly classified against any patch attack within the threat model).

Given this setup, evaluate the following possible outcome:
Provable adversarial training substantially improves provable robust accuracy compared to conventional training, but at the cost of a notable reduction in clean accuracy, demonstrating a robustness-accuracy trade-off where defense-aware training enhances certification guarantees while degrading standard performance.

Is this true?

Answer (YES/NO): NO